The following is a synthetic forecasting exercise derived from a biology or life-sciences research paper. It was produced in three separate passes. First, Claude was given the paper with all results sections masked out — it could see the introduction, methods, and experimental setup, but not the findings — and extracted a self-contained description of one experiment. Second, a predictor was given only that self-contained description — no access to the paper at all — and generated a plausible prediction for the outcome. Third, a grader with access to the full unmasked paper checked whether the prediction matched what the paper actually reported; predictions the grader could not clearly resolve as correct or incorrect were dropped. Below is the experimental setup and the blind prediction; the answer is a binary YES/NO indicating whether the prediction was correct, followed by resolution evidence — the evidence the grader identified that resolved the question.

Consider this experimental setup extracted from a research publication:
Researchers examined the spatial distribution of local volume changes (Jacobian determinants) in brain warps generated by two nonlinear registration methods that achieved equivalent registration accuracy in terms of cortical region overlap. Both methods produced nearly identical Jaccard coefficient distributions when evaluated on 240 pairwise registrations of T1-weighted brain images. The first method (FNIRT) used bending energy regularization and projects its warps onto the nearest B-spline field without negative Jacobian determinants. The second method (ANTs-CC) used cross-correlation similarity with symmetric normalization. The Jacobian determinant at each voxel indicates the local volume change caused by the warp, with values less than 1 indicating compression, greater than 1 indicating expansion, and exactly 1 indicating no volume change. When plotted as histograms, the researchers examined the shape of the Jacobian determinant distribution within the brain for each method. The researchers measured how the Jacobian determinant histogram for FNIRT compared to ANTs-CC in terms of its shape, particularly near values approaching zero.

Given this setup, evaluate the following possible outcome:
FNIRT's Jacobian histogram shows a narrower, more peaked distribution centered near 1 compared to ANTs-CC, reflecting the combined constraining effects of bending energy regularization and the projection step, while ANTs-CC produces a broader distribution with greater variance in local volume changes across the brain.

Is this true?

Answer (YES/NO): NO